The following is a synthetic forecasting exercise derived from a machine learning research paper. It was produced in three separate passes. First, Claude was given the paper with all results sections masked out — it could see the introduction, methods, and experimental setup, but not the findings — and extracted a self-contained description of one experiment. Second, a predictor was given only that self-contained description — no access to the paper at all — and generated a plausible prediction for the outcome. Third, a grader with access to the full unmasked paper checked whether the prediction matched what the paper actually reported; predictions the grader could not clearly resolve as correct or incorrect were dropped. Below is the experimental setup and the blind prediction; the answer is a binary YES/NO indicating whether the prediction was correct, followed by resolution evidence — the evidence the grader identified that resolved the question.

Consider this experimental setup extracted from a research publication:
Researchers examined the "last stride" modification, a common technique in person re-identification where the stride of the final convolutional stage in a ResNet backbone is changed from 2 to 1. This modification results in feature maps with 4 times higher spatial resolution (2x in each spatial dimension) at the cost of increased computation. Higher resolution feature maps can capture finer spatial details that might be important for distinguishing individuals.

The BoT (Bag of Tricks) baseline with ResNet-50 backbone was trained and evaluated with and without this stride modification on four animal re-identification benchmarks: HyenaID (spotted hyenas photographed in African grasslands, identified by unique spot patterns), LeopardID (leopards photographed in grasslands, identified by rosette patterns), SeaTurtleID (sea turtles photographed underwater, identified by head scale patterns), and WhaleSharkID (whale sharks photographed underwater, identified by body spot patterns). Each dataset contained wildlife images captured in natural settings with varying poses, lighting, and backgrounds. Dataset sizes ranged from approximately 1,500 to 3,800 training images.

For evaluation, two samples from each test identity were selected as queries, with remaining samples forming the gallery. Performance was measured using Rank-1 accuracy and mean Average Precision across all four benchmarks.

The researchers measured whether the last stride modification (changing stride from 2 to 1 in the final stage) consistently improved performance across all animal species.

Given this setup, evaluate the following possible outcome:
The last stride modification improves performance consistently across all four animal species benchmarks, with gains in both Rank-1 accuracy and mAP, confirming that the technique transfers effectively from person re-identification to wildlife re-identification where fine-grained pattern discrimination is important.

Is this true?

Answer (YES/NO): YES